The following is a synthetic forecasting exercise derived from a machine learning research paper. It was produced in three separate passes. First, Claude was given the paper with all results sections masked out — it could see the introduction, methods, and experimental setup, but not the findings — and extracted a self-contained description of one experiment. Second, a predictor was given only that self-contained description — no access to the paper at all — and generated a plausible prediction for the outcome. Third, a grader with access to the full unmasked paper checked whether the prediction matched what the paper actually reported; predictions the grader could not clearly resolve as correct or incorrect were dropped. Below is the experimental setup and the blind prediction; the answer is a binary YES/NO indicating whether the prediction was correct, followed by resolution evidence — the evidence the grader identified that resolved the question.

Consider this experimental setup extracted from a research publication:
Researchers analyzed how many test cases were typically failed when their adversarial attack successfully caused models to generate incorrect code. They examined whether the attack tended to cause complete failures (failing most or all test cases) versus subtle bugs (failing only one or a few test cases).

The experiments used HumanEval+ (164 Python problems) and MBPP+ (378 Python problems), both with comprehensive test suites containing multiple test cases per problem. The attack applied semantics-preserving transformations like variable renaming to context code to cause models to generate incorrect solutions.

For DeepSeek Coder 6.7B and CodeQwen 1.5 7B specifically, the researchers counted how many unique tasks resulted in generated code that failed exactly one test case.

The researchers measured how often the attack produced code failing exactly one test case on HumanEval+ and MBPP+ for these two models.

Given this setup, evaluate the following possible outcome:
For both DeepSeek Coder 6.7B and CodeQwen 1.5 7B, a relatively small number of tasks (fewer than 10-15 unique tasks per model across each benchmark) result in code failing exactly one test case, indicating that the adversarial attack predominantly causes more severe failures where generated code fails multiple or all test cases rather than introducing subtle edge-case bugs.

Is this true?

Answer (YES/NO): YES